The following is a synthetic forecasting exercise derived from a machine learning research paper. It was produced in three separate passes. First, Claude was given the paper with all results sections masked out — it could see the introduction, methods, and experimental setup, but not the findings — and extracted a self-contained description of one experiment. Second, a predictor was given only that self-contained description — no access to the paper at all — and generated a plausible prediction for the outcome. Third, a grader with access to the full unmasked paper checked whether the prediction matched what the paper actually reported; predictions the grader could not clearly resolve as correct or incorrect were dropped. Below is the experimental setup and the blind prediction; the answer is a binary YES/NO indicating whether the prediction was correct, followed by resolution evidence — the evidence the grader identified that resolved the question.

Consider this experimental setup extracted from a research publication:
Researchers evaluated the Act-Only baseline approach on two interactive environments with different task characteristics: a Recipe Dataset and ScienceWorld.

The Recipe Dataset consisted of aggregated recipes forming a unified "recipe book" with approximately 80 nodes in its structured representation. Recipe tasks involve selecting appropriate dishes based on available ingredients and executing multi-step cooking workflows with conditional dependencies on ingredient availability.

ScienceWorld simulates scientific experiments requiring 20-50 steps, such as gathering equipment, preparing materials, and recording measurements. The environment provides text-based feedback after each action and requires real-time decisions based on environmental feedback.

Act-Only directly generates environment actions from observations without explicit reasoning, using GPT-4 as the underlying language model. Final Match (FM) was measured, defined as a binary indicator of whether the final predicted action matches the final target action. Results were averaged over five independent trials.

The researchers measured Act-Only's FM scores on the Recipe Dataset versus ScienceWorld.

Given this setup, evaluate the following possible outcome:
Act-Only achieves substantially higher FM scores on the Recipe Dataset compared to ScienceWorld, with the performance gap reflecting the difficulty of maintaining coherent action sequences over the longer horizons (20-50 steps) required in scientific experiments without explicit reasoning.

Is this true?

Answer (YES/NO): NO